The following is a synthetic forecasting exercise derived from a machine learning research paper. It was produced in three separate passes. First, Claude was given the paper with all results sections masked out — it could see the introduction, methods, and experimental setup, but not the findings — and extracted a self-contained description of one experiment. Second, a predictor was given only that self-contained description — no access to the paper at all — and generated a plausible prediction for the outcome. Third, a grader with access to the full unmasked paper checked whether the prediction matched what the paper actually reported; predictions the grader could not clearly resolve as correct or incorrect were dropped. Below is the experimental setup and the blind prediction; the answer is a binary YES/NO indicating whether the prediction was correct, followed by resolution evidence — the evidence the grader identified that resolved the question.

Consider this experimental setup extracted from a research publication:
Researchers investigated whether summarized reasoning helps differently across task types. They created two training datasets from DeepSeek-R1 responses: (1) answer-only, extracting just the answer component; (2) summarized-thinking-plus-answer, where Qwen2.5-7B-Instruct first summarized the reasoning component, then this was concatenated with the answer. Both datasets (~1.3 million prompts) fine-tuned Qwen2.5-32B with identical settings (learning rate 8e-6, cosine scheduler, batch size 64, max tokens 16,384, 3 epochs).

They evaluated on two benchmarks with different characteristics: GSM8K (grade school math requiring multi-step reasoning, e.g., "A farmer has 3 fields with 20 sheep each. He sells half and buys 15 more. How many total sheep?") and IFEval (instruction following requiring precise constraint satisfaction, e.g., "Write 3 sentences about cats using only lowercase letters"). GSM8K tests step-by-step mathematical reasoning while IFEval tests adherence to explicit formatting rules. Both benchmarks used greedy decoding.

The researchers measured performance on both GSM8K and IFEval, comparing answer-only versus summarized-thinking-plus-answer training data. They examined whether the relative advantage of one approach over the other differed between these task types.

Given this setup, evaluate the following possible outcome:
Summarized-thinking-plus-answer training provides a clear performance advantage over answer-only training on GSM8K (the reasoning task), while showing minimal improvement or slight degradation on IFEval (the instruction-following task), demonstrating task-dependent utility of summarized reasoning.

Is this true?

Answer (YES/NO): NO